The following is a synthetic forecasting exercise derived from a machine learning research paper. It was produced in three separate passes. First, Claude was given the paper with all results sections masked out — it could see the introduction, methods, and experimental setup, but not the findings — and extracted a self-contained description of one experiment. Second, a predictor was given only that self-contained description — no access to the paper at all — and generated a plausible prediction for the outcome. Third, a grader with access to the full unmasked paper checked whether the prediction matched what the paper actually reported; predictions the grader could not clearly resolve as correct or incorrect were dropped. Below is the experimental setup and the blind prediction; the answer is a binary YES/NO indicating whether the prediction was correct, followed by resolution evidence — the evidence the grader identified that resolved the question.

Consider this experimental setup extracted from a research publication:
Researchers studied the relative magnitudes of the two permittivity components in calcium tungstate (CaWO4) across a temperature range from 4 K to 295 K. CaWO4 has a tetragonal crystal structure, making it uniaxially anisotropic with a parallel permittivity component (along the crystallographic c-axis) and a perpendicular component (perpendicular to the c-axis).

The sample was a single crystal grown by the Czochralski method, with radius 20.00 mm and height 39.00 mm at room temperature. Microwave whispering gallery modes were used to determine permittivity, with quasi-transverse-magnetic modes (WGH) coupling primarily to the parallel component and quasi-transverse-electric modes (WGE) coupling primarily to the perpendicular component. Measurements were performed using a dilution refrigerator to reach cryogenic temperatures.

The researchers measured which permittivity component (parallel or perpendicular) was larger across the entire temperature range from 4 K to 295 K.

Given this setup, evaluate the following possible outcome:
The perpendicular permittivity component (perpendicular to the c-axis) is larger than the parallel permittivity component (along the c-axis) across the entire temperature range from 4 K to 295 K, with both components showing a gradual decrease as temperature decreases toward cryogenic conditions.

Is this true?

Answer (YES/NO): YES